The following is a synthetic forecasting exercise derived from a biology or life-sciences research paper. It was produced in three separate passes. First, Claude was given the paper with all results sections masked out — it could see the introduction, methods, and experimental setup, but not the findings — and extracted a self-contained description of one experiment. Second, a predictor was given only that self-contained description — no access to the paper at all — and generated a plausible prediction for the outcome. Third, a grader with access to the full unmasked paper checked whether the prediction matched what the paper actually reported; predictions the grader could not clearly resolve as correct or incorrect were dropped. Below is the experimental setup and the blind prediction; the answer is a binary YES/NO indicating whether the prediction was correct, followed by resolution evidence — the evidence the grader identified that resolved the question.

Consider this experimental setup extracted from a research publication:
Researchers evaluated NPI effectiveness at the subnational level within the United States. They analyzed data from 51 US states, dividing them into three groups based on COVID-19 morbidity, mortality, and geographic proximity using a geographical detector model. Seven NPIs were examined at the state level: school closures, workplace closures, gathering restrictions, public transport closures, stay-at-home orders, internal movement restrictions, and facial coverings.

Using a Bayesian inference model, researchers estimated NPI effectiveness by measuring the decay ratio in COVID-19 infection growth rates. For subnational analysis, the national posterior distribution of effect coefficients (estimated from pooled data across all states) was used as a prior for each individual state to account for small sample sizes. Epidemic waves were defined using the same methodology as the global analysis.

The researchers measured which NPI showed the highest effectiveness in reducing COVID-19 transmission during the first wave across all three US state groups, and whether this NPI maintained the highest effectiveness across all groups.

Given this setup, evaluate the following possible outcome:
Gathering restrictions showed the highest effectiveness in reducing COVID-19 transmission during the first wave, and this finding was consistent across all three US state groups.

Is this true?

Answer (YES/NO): NO